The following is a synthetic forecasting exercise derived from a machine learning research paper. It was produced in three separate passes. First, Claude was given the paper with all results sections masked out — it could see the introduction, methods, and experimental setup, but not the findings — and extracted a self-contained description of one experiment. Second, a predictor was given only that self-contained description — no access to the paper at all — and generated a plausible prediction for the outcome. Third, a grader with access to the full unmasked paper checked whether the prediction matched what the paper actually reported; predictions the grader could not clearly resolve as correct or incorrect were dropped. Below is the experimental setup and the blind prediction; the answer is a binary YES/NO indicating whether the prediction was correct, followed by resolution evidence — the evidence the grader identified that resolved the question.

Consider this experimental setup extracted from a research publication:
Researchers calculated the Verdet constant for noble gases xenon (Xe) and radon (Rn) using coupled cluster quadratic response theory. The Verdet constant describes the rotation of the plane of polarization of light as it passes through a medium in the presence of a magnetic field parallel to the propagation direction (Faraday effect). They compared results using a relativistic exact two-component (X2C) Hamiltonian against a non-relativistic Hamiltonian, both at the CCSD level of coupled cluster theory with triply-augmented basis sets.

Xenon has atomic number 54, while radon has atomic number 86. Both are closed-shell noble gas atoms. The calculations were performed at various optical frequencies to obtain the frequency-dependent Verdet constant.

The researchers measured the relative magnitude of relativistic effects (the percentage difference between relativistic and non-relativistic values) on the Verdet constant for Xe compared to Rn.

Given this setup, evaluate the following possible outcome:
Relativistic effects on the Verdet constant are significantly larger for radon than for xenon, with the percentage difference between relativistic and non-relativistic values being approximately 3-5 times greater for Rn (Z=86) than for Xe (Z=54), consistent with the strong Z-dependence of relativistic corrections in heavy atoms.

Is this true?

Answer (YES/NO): NO